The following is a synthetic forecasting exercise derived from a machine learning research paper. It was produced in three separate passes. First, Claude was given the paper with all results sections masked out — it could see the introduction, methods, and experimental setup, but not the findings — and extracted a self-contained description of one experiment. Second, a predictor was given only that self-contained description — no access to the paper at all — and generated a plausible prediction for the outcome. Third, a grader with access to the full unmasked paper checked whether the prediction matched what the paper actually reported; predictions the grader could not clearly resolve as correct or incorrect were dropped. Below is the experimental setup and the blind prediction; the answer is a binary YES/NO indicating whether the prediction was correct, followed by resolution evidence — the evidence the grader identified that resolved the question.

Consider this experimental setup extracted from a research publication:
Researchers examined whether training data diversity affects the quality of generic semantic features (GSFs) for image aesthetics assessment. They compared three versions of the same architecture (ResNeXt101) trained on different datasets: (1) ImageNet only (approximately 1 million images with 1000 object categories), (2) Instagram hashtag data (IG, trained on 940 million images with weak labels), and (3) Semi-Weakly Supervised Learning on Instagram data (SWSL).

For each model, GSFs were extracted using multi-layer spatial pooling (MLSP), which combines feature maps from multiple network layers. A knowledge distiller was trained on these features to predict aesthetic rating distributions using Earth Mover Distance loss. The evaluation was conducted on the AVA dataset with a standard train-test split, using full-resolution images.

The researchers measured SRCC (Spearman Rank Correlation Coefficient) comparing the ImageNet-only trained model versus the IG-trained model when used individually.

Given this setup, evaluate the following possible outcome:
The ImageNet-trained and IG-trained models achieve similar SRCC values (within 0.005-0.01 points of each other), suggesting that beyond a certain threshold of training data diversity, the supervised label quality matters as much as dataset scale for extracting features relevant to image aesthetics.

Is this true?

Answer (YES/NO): NO